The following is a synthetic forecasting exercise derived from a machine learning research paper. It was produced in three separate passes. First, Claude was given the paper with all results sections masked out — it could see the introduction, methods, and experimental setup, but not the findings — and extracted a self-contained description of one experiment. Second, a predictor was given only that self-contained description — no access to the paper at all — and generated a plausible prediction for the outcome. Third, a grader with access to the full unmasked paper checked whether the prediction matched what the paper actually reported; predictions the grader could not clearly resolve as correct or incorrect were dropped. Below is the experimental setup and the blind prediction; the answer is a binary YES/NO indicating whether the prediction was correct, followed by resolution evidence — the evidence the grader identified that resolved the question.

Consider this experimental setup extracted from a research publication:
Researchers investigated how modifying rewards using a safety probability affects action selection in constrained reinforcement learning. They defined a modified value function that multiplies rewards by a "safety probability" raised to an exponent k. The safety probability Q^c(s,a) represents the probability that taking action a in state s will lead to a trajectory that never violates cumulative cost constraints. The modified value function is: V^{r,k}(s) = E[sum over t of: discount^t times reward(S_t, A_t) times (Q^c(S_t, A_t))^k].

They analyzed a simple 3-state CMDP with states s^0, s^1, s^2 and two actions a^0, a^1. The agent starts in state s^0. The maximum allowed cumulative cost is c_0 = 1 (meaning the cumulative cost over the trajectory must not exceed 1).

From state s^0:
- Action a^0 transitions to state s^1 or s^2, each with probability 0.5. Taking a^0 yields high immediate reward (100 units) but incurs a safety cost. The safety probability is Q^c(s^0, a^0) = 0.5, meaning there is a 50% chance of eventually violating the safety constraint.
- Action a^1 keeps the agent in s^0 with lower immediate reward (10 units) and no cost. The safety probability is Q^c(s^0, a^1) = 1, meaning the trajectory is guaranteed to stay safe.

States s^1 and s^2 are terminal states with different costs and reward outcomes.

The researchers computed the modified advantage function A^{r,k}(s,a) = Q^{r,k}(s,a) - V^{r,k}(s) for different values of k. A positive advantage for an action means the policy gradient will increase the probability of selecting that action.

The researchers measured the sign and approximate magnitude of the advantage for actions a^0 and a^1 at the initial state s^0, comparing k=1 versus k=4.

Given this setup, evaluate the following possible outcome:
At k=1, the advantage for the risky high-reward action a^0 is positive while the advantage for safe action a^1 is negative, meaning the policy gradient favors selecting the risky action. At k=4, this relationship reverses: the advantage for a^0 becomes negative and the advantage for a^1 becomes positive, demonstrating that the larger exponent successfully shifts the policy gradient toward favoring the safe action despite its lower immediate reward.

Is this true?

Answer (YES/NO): YES